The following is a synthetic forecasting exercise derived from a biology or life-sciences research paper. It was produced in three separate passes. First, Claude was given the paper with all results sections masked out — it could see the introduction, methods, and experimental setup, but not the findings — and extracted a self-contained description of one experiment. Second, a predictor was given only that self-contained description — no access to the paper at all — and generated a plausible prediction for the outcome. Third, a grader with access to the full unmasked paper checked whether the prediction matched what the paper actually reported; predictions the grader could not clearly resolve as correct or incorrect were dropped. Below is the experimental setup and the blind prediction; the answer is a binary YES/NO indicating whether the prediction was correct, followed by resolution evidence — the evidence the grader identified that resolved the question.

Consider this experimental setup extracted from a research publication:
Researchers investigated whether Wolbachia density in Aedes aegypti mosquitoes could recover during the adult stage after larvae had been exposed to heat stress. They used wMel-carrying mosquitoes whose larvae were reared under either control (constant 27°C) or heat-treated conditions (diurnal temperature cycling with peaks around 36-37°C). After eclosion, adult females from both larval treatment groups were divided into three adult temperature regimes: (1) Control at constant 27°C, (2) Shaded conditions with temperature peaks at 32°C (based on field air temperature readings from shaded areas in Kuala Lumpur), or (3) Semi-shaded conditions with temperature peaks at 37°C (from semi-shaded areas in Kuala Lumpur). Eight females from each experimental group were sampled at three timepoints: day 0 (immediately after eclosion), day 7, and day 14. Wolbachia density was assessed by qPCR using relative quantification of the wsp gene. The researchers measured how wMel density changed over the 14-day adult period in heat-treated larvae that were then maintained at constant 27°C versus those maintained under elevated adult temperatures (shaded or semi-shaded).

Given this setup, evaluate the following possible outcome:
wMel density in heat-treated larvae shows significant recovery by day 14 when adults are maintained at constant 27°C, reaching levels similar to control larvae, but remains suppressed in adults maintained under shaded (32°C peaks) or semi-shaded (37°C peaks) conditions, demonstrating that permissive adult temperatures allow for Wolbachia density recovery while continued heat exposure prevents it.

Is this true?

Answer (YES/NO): NO